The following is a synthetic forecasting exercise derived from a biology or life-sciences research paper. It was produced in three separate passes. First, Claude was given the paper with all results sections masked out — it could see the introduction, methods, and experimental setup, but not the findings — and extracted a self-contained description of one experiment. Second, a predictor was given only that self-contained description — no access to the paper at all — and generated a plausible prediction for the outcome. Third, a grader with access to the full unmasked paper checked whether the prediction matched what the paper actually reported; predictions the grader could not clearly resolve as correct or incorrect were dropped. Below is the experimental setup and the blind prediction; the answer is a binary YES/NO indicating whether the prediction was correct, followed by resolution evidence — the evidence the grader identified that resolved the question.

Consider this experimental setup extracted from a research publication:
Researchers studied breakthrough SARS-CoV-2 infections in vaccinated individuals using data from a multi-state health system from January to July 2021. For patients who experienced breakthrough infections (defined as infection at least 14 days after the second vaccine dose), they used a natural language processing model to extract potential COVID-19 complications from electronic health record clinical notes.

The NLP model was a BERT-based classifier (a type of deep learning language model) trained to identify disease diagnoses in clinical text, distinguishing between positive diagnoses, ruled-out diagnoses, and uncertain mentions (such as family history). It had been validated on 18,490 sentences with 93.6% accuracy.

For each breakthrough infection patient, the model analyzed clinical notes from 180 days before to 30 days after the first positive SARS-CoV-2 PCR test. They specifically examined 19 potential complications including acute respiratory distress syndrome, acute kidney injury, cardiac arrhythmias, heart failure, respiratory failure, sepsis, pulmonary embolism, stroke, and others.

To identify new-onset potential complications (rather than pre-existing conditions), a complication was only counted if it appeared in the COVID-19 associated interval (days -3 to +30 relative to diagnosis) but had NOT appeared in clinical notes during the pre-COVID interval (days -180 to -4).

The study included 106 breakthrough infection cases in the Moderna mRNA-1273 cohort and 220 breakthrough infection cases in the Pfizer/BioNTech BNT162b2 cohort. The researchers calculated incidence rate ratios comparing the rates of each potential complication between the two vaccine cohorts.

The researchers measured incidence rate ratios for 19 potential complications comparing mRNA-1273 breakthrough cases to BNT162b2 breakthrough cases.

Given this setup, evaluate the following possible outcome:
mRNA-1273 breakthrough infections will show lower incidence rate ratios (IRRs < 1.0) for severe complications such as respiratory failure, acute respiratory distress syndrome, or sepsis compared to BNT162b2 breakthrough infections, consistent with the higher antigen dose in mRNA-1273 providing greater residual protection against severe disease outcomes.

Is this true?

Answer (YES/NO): NO